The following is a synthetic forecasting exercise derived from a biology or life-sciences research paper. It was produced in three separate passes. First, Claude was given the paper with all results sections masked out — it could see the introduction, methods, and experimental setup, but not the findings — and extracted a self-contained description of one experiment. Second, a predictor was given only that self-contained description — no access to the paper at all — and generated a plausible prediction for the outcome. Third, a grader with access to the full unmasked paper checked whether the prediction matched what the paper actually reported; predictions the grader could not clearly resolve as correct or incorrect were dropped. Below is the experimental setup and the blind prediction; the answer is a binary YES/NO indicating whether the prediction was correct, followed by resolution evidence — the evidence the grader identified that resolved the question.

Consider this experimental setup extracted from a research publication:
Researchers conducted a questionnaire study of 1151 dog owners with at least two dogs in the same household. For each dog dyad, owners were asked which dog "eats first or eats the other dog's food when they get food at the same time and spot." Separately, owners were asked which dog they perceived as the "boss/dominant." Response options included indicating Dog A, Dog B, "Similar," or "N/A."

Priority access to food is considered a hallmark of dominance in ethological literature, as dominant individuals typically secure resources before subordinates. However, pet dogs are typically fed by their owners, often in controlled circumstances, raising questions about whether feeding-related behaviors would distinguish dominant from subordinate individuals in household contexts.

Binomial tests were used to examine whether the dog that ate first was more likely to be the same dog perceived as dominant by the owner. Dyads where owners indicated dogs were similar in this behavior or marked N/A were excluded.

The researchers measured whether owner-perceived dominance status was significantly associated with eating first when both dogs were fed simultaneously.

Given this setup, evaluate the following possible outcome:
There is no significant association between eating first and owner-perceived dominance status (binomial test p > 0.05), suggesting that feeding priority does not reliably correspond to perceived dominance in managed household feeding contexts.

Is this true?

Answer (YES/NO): NO